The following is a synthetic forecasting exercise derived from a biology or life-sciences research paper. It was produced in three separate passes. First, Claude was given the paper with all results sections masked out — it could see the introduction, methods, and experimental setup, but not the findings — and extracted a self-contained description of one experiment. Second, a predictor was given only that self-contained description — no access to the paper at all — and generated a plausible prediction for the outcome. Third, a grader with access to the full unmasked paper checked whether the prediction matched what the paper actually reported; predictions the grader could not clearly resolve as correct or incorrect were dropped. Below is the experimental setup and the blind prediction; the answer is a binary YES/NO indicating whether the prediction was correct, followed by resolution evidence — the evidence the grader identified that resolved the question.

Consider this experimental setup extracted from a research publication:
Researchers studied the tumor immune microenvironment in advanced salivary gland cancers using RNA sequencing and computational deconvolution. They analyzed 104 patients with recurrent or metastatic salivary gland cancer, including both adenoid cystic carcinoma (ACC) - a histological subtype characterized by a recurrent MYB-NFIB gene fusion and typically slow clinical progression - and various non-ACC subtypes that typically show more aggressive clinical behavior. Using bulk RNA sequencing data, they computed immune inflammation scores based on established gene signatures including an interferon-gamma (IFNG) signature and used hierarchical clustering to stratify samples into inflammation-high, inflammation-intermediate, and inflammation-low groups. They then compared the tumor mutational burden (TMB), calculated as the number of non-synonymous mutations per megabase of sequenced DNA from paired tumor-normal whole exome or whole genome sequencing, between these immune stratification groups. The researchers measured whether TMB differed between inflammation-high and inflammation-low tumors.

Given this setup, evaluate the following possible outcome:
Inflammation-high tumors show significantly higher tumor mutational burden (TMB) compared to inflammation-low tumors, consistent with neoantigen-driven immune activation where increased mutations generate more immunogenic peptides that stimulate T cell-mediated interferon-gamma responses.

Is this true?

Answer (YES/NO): NO